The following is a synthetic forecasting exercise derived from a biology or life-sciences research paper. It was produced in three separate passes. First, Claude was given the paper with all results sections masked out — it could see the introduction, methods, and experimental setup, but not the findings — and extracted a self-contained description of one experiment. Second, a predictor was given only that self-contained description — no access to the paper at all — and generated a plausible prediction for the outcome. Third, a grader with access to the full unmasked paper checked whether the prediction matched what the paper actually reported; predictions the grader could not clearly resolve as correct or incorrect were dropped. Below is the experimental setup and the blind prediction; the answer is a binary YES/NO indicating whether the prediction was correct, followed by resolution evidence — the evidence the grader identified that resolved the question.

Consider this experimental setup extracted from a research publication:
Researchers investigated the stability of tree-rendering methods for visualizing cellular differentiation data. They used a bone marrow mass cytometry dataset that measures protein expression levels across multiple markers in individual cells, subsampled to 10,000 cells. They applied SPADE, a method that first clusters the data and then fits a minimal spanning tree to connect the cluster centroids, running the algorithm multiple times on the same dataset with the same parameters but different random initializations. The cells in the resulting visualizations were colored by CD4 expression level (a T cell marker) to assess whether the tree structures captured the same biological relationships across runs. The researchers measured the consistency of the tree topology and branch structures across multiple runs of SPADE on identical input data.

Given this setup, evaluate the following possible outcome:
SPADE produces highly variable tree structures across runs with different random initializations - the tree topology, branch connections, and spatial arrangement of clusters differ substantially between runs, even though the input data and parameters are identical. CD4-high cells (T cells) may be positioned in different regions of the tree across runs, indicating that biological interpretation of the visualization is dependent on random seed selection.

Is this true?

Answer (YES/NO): YES